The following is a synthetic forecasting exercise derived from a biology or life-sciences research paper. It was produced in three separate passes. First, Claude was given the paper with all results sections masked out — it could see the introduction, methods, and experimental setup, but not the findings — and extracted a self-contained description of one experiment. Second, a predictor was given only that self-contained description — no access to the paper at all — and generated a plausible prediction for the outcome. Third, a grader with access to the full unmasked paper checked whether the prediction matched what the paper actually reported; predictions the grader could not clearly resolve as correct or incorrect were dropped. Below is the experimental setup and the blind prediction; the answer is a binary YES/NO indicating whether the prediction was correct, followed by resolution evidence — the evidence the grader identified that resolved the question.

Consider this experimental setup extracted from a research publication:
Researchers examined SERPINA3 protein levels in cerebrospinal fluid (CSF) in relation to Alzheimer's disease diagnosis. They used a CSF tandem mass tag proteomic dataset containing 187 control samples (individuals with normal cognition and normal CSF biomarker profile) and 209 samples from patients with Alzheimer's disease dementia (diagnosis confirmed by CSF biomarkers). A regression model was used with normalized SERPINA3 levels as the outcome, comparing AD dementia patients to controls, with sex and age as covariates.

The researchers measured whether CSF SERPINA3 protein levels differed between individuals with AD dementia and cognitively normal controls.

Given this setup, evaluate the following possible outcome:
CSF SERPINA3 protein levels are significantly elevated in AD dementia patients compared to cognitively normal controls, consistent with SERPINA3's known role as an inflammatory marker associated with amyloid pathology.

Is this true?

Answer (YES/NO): YES